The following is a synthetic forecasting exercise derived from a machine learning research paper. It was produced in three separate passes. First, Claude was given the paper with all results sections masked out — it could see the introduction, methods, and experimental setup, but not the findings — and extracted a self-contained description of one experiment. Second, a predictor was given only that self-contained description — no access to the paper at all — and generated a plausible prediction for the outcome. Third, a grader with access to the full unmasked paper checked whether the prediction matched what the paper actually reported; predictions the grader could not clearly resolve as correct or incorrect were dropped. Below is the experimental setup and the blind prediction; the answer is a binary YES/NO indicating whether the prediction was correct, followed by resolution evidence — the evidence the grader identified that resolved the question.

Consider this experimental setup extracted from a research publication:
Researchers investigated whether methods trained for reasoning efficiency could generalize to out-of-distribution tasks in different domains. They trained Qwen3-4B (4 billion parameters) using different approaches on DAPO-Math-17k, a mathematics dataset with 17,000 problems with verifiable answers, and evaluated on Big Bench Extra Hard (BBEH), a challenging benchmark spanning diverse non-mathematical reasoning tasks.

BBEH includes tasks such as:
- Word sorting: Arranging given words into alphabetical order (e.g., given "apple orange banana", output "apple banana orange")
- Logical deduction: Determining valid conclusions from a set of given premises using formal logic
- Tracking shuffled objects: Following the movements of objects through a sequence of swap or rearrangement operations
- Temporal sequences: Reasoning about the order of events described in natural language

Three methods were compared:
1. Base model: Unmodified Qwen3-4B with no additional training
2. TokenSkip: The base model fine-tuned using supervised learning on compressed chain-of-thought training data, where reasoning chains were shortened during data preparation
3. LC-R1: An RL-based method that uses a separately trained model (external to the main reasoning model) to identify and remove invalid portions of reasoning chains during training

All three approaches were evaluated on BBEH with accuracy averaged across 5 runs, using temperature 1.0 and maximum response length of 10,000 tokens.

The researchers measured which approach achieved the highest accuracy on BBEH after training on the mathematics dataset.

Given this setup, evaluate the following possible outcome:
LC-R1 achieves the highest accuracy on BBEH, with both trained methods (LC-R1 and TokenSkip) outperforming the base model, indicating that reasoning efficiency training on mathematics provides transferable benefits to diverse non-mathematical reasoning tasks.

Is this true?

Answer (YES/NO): NO